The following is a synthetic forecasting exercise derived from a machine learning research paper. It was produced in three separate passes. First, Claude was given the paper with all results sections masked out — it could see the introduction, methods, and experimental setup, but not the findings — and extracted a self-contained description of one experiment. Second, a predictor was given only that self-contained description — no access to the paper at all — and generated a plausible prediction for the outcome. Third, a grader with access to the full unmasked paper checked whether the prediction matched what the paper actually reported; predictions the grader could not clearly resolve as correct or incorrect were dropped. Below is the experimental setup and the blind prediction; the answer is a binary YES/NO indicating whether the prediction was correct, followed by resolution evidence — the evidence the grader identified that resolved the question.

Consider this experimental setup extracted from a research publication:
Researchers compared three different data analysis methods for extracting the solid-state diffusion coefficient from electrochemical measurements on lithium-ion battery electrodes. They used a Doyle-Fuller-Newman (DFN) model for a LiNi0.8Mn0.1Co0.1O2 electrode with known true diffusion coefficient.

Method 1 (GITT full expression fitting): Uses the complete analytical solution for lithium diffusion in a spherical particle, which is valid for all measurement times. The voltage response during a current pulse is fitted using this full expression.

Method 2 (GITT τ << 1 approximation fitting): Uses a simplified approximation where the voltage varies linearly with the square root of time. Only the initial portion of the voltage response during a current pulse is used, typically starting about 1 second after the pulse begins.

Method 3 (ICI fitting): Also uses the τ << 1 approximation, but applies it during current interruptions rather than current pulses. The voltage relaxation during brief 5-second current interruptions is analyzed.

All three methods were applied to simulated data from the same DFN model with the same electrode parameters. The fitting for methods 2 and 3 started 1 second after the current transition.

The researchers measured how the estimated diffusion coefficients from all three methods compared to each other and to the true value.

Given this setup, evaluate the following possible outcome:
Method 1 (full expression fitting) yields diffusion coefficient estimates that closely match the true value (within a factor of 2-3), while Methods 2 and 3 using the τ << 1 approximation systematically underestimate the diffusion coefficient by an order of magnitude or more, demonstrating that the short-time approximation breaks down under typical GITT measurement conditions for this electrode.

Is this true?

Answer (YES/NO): NO